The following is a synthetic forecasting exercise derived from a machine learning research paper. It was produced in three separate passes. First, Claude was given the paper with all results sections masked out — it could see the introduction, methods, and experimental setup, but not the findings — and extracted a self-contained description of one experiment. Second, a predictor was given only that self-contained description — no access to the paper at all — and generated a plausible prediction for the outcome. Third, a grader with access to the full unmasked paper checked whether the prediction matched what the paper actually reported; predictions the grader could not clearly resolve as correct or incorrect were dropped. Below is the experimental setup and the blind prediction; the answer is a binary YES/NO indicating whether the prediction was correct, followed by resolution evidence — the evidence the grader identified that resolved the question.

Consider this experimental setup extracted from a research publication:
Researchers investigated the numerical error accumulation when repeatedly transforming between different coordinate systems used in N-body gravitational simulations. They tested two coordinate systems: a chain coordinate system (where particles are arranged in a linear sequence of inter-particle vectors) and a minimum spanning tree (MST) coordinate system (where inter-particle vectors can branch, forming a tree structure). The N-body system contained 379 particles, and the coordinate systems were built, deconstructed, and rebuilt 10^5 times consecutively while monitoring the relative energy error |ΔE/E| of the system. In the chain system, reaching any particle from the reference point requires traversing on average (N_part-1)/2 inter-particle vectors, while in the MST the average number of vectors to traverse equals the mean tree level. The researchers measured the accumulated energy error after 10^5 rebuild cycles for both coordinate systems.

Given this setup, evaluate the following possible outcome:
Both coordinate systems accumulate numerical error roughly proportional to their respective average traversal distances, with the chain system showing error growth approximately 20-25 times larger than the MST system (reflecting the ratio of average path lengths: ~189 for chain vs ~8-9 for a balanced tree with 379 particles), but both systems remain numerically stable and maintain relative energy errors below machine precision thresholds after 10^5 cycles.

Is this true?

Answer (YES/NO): NO